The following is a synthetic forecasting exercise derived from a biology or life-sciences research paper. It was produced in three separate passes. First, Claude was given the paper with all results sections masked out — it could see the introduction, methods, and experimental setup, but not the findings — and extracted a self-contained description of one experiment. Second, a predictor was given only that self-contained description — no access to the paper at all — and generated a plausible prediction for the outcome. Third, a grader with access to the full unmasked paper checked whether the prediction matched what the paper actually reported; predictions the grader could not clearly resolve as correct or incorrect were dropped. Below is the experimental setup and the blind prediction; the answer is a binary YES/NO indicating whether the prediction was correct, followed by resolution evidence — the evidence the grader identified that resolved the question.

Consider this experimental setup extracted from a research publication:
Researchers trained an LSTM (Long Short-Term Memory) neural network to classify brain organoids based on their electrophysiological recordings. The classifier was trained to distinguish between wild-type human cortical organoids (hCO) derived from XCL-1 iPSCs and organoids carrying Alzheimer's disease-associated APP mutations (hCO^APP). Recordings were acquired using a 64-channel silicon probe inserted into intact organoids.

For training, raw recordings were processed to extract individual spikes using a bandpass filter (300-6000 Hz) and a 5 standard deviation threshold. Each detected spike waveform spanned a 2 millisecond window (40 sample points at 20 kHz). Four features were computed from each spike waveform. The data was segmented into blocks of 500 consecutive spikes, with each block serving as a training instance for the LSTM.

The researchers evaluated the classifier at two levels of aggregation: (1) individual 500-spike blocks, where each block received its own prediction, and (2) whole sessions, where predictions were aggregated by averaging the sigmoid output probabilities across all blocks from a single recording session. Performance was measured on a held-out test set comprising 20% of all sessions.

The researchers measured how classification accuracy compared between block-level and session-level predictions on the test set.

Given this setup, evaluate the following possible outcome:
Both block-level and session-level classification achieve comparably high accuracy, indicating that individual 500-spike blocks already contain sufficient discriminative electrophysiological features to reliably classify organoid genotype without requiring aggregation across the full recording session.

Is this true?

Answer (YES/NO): NO